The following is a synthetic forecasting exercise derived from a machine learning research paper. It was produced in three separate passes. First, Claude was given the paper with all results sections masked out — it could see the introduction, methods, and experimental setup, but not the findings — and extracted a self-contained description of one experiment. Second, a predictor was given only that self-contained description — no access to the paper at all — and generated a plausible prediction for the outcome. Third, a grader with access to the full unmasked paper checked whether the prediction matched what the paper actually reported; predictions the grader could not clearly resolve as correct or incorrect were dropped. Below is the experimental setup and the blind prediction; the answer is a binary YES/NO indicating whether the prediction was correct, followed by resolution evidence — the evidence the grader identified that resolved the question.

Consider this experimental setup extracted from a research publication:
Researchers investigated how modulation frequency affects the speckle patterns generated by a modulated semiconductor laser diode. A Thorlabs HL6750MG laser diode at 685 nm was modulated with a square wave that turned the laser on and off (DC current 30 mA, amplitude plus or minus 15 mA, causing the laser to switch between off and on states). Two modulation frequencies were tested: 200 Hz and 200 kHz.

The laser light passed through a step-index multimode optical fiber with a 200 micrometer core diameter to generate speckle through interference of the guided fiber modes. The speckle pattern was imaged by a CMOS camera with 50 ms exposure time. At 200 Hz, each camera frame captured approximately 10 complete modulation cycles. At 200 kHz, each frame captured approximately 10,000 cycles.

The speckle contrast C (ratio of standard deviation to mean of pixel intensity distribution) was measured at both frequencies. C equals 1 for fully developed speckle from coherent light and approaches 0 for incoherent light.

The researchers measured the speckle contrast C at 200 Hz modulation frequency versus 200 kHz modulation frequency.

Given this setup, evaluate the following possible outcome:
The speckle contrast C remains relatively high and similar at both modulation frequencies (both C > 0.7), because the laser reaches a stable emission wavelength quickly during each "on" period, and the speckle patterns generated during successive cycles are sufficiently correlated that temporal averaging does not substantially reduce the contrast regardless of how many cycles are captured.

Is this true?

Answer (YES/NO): NO